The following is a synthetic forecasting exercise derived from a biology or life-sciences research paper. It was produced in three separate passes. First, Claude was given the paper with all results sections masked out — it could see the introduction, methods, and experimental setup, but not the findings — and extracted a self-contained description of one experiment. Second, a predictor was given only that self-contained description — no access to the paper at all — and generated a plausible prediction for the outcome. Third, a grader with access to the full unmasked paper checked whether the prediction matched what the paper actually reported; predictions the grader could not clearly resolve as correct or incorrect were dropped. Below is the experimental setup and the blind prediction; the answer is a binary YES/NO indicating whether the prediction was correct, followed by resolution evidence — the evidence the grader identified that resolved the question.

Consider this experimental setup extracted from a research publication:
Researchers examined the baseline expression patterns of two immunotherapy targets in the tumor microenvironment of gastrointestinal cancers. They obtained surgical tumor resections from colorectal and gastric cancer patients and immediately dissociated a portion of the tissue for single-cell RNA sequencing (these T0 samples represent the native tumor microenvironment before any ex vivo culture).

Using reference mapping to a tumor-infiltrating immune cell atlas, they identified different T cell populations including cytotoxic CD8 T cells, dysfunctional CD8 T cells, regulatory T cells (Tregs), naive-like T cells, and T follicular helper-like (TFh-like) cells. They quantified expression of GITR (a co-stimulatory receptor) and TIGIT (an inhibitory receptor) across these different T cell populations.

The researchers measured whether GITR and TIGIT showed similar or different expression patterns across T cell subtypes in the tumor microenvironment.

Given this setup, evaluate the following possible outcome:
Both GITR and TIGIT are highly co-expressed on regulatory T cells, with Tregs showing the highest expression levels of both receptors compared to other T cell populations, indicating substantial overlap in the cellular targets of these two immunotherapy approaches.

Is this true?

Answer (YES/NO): NO